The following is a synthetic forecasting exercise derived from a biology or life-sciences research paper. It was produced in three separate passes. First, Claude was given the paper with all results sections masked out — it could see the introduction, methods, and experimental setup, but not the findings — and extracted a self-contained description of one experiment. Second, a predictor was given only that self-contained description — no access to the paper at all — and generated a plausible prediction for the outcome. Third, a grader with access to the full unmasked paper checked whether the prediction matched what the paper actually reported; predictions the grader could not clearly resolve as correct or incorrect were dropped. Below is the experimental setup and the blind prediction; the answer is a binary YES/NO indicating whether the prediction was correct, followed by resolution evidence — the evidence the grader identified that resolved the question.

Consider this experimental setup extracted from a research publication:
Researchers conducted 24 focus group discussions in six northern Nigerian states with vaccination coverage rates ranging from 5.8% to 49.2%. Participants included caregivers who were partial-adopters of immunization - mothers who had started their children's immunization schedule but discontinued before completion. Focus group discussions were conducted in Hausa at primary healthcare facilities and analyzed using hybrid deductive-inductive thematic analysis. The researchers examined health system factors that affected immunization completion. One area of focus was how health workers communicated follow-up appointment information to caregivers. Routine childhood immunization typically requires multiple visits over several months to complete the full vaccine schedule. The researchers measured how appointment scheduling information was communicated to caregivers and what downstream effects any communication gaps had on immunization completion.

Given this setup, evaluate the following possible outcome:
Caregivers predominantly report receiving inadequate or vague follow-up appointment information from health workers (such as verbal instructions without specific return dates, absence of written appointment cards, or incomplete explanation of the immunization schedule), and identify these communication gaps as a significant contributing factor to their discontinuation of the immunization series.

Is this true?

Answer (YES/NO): YES